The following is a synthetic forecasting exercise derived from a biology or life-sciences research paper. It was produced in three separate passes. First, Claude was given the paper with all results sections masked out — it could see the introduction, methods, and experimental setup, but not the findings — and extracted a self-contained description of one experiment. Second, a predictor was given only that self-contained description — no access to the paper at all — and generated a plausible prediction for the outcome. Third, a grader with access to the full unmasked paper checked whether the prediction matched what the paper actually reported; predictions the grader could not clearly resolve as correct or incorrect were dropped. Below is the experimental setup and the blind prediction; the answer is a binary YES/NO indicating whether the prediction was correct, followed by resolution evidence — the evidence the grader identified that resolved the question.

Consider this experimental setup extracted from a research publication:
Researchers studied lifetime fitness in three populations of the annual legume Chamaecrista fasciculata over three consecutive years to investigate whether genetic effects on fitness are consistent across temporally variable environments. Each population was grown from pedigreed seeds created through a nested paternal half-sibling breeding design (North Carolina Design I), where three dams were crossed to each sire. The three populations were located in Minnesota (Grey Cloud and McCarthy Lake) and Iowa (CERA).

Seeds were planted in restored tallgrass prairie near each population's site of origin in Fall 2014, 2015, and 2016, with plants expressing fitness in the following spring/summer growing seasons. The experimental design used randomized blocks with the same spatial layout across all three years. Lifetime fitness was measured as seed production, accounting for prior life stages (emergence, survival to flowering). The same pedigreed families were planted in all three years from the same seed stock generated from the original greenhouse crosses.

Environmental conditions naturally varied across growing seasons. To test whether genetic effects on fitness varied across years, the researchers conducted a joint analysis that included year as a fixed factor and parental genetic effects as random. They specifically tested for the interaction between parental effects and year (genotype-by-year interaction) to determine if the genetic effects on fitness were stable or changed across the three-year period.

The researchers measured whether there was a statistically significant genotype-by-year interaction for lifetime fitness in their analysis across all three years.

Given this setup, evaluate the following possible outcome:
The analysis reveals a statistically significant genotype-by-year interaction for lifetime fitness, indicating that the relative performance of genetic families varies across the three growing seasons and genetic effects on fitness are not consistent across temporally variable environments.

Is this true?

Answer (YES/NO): YES